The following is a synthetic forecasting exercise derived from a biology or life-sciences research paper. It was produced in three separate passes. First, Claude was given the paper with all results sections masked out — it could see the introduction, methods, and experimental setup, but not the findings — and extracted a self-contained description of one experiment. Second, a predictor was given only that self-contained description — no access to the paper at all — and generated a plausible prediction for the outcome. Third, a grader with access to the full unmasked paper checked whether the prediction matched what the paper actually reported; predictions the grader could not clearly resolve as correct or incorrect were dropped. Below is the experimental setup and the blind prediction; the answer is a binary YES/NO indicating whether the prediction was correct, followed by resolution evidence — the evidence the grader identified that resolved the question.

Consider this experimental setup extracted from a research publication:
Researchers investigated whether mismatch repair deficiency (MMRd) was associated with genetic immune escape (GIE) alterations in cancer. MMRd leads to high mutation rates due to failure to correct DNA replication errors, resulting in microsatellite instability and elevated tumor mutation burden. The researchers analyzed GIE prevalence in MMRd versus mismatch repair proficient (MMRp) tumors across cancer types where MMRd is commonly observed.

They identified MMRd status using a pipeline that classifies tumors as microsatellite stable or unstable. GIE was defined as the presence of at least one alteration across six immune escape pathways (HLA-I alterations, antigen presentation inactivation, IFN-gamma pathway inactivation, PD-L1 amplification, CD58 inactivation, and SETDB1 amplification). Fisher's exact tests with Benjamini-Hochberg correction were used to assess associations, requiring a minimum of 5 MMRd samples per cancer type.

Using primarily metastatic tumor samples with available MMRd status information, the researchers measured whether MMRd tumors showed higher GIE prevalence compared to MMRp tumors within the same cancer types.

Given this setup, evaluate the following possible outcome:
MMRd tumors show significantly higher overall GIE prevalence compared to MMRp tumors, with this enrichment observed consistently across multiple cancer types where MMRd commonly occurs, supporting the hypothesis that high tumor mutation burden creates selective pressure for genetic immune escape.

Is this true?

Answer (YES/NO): YES